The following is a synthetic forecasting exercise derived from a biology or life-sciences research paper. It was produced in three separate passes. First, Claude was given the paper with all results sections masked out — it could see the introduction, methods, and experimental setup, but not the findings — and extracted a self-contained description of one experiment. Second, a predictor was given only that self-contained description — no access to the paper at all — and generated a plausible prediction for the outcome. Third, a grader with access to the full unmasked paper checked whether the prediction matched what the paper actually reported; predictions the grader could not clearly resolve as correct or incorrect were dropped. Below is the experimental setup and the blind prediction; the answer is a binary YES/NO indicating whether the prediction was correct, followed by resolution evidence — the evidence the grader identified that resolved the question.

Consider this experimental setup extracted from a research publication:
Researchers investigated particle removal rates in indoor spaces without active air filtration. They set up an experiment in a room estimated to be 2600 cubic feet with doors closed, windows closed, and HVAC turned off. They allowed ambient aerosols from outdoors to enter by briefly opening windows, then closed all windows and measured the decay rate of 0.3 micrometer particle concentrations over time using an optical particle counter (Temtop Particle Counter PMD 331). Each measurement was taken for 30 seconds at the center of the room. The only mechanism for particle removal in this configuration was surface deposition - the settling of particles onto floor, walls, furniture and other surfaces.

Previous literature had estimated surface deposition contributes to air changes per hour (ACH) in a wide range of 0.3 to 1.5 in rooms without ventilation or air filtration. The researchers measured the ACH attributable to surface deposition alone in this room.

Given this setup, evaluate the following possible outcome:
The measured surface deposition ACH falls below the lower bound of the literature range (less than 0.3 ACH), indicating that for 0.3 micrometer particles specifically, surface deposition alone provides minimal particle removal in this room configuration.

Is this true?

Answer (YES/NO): NO